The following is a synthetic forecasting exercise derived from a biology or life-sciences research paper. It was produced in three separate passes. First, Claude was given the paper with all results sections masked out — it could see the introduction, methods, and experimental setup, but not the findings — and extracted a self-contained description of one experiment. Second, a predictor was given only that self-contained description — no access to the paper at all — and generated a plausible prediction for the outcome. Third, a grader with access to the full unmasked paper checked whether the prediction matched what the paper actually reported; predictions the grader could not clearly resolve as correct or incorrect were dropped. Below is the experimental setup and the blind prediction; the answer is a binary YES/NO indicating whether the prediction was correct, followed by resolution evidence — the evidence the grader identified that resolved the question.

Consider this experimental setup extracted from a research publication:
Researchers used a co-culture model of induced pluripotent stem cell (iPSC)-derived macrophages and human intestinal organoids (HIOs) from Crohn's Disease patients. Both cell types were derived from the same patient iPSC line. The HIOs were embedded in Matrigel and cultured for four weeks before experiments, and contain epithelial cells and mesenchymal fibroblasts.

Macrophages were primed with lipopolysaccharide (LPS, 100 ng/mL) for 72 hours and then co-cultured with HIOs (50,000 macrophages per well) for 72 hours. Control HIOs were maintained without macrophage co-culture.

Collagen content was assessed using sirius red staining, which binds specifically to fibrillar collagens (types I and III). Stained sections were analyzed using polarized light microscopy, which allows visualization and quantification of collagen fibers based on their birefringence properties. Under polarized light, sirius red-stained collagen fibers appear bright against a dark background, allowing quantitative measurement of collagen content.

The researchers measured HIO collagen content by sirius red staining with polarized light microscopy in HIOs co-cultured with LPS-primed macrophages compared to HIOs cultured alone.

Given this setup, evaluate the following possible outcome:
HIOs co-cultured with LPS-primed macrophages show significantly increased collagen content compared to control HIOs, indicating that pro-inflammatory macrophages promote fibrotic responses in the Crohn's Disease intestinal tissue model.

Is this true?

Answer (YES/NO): YES